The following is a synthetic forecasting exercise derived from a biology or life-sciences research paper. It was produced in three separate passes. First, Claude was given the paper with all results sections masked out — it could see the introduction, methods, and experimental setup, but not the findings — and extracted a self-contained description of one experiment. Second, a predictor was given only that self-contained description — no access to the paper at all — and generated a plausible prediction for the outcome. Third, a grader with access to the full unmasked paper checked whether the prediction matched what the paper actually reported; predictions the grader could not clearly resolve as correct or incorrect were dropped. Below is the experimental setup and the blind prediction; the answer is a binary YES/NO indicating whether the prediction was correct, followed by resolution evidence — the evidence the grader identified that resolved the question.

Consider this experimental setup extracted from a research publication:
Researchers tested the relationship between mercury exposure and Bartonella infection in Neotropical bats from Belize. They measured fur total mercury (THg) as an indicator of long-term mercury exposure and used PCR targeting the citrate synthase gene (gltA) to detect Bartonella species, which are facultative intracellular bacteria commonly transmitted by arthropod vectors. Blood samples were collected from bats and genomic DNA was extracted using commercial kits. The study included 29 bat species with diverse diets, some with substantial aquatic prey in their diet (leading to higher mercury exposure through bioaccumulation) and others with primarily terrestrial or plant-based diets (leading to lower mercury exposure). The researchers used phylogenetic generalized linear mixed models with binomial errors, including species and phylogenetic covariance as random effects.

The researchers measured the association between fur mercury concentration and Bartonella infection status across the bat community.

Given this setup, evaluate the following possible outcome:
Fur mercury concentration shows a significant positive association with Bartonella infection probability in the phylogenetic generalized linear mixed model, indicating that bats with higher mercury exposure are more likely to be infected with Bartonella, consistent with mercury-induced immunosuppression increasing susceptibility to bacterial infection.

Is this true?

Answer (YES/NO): NO